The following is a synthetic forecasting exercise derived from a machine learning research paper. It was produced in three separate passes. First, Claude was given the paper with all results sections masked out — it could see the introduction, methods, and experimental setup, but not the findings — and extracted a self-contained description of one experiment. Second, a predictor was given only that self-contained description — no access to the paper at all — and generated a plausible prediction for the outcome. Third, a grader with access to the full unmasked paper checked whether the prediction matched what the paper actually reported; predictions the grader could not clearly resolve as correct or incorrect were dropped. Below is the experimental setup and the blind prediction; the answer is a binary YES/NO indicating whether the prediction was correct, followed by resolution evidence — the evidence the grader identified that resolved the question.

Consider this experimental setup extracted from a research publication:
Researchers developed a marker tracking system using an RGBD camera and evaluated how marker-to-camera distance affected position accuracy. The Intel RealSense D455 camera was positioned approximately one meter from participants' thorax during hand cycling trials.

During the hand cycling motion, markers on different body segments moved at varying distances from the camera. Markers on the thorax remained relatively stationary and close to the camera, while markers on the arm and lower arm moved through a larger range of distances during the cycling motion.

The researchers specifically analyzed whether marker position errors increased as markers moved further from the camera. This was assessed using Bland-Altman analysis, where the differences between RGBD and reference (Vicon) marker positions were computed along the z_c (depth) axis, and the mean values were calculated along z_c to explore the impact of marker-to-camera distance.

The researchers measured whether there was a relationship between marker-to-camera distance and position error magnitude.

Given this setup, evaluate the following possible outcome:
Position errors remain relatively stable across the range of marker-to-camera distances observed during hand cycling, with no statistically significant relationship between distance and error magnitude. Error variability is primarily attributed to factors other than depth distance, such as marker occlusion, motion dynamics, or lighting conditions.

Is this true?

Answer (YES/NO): NO